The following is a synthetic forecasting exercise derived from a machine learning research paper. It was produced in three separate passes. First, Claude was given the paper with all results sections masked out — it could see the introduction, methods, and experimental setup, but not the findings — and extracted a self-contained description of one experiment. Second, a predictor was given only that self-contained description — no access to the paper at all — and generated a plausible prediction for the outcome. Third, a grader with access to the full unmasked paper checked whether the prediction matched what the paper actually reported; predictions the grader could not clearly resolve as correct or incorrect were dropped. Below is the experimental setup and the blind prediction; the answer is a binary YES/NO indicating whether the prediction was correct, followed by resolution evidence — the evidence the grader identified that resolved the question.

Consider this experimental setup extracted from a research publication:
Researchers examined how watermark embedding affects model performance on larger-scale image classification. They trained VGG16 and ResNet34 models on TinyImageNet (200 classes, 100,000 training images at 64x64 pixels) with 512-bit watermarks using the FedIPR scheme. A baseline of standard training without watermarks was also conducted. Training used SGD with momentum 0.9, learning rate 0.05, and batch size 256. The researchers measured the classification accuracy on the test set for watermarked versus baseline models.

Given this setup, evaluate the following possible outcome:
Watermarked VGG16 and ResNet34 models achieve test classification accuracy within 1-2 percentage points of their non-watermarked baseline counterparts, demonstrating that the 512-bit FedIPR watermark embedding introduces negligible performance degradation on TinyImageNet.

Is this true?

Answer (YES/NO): YES